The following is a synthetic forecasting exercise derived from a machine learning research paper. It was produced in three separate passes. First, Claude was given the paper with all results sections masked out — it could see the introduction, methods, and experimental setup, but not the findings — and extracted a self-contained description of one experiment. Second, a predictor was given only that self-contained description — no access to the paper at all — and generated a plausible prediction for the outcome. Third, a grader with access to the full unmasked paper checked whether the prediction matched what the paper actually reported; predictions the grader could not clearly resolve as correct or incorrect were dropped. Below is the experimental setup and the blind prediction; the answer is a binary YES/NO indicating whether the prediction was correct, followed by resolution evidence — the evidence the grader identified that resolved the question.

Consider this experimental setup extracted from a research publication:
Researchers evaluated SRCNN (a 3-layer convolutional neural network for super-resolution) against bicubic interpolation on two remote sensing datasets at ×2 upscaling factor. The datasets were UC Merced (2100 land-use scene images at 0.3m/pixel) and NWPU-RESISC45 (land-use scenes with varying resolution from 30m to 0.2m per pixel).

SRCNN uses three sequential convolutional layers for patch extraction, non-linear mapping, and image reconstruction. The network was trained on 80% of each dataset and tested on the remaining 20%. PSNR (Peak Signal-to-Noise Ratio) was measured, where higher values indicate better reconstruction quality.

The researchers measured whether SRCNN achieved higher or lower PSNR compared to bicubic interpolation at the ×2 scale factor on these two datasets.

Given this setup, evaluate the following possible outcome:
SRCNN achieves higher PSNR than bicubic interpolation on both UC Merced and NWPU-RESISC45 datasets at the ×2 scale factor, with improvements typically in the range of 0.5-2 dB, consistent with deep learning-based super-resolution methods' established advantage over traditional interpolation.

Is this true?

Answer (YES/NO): NO